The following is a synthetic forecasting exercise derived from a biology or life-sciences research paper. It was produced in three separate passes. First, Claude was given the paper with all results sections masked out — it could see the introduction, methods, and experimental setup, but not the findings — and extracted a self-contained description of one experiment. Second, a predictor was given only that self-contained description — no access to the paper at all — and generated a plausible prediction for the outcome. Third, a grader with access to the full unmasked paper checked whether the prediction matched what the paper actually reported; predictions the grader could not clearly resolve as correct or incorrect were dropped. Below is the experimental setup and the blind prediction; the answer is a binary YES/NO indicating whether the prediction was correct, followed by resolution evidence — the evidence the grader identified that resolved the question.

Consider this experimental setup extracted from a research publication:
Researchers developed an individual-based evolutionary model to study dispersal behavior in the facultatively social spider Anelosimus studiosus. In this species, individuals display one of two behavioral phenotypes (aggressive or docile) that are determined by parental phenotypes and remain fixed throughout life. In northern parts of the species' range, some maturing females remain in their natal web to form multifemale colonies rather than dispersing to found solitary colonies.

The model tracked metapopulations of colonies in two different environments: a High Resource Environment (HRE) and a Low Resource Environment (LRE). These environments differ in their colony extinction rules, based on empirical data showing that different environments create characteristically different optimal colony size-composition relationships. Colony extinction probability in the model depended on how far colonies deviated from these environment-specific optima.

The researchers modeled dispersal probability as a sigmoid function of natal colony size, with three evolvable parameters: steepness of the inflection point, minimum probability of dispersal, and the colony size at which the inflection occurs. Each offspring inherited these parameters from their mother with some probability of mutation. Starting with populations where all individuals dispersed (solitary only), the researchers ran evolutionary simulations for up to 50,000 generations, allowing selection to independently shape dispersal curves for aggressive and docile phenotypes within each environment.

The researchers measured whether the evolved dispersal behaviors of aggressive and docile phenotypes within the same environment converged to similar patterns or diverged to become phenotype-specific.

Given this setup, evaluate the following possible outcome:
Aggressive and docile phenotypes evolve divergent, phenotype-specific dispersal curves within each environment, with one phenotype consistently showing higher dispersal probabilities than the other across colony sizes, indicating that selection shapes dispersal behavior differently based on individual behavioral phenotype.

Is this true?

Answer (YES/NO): YES